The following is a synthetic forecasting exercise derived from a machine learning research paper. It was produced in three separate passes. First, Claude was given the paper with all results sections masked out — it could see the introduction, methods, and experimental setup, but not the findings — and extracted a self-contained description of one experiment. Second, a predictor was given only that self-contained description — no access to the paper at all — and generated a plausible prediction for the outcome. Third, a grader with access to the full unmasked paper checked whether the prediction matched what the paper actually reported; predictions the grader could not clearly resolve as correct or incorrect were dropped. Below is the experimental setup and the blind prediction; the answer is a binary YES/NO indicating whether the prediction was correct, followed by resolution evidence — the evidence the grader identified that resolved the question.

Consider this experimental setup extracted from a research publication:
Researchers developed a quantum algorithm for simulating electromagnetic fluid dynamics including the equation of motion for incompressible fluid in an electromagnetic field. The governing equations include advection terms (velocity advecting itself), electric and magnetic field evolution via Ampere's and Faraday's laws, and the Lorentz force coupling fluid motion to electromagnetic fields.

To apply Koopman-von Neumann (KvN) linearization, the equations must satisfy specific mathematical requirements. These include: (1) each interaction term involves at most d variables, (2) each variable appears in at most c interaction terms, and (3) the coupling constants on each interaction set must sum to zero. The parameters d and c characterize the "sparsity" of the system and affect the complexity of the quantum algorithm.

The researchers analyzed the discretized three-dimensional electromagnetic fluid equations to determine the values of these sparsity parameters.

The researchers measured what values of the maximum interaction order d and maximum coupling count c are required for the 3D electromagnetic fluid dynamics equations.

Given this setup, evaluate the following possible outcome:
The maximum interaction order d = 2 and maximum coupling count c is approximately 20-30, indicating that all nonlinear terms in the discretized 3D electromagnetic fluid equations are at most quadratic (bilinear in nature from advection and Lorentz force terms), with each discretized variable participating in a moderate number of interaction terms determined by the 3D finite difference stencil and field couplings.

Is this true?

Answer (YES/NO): NO